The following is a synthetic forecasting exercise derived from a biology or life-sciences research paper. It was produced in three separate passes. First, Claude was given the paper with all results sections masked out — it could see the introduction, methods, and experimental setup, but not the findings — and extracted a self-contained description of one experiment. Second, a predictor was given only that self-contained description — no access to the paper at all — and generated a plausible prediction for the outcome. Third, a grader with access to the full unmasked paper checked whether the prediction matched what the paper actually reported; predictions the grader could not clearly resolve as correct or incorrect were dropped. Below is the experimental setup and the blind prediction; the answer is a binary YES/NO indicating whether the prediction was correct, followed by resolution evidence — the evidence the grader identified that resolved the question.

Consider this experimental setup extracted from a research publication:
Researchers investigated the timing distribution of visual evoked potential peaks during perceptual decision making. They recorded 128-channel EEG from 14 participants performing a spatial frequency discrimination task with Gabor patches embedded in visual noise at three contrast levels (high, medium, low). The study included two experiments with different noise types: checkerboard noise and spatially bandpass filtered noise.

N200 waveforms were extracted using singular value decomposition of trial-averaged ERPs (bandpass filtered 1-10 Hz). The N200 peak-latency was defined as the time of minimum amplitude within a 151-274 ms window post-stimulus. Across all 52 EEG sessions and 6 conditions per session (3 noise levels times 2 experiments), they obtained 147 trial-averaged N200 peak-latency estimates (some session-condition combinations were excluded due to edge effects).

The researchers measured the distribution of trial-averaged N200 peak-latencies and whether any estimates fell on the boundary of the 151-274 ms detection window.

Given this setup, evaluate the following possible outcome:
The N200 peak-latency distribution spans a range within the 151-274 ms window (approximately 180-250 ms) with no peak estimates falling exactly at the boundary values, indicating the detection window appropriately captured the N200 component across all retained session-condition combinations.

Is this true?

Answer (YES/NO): NO